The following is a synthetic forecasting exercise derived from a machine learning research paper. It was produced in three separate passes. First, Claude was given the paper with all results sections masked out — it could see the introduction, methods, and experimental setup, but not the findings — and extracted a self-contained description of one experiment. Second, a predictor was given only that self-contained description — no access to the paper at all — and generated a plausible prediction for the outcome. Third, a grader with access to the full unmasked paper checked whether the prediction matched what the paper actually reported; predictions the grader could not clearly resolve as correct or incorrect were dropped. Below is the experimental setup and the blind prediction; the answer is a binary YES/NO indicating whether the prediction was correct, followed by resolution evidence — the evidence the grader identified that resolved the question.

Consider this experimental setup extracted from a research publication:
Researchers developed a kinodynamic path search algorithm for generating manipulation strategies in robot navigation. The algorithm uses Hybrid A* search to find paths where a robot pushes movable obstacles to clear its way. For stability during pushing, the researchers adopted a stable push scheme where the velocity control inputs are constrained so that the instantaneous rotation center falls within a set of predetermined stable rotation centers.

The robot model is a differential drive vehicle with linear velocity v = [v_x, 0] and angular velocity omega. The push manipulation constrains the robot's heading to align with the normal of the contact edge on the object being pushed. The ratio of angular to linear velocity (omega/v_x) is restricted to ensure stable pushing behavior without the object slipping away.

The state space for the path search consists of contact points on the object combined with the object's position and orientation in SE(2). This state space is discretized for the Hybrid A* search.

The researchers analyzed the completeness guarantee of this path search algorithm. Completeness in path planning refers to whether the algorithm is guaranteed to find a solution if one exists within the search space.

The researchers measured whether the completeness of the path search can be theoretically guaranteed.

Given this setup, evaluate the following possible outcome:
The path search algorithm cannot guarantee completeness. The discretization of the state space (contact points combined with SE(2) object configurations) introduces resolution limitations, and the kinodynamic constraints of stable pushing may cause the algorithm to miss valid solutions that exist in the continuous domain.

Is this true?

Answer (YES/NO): YES